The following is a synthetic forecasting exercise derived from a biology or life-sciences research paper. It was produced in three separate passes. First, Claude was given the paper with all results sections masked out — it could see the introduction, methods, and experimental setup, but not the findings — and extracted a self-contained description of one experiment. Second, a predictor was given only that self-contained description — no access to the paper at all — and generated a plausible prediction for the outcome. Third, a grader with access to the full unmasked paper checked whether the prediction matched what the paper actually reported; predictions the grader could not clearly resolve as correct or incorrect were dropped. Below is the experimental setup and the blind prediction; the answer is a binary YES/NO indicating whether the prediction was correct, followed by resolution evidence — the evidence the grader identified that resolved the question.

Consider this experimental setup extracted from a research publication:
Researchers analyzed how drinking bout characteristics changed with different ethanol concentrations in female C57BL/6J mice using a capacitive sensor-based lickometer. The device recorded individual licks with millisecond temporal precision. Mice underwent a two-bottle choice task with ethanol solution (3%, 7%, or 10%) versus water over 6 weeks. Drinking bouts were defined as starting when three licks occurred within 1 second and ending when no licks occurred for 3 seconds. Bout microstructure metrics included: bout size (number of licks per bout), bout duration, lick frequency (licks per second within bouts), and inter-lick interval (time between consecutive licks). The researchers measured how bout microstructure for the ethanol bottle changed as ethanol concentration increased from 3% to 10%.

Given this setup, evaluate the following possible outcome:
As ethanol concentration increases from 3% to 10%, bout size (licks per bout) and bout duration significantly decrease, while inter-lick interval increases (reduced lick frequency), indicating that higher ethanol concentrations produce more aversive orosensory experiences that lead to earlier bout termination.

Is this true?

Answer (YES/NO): NO